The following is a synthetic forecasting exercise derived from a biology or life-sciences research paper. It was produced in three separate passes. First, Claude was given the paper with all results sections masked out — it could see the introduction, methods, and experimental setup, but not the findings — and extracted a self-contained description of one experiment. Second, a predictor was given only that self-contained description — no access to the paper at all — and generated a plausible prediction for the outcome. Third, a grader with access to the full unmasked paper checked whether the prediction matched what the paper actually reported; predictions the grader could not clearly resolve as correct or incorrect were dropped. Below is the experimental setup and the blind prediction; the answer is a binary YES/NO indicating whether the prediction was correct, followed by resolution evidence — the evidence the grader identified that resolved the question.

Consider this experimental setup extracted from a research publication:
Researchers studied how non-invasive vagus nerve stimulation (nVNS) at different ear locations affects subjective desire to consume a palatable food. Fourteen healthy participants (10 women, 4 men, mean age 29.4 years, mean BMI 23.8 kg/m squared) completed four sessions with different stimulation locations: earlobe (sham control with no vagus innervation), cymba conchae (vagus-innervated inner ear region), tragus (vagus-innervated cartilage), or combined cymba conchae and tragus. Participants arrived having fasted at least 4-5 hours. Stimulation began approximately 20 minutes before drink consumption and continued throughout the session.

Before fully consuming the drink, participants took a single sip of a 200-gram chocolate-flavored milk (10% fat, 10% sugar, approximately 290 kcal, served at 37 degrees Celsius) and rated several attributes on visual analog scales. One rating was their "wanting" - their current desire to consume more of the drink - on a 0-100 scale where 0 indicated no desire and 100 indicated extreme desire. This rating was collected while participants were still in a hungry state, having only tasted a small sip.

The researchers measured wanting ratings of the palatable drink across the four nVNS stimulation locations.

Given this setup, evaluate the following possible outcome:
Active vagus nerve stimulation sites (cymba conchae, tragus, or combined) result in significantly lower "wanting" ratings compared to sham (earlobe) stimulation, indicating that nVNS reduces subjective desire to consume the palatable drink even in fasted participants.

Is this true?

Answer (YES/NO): NO